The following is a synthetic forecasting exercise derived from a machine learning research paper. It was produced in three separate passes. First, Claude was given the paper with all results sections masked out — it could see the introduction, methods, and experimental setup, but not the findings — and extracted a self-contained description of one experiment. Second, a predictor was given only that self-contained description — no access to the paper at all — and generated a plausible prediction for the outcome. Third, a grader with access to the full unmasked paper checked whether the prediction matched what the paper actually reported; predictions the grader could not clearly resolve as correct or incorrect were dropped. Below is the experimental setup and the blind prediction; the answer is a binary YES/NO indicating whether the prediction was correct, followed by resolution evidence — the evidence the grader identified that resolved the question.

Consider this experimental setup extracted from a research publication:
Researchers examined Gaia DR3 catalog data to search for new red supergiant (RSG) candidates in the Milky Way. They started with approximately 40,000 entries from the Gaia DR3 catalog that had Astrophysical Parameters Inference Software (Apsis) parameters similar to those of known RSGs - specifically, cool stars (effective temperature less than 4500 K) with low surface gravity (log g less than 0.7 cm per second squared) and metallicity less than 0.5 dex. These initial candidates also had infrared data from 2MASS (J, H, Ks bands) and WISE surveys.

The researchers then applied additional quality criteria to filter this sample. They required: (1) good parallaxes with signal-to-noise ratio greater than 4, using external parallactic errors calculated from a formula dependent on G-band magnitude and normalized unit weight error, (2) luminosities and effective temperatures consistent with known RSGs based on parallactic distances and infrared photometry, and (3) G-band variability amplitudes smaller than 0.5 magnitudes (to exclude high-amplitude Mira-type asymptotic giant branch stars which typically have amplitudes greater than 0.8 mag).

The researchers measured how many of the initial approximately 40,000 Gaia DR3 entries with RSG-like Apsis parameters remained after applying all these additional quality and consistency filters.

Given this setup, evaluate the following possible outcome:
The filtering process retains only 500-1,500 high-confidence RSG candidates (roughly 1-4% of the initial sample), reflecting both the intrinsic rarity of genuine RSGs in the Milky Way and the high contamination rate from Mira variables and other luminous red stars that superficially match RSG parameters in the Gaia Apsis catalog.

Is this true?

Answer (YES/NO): NO